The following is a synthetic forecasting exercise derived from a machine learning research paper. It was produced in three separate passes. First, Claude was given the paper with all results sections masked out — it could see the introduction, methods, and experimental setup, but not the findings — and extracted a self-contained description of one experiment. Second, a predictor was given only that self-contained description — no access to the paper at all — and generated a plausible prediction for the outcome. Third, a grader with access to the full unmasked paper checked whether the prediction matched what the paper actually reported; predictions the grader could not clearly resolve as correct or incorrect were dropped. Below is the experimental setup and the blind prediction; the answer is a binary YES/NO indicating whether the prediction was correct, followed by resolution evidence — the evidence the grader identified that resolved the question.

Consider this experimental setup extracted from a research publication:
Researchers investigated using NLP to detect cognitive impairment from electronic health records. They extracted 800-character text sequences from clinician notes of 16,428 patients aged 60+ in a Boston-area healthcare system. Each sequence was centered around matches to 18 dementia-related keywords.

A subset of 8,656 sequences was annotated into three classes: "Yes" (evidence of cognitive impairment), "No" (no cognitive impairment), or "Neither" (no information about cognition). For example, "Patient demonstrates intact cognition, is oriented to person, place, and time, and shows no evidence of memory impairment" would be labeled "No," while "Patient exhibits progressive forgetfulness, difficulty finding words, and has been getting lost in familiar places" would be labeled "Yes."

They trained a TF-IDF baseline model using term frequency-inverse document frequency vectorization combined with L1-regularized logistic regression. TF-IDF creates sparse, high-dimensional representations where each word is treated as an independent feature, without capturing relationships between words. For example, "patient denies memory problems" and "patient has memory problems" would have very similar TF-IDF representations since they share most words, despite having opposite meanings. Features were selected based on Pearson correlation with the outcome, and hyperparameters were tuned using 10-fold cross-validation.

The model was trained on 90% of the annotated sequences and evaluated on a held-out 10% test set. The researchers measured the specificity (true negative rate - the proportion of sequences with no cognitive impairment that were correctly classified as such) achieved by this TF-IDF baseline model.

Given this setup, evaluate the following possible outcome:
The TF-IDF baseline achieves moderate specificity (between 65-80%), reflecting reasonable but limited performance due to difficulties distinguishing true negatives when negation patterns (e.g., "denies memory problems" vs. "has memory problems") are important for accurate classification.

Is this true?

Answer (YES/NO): NO